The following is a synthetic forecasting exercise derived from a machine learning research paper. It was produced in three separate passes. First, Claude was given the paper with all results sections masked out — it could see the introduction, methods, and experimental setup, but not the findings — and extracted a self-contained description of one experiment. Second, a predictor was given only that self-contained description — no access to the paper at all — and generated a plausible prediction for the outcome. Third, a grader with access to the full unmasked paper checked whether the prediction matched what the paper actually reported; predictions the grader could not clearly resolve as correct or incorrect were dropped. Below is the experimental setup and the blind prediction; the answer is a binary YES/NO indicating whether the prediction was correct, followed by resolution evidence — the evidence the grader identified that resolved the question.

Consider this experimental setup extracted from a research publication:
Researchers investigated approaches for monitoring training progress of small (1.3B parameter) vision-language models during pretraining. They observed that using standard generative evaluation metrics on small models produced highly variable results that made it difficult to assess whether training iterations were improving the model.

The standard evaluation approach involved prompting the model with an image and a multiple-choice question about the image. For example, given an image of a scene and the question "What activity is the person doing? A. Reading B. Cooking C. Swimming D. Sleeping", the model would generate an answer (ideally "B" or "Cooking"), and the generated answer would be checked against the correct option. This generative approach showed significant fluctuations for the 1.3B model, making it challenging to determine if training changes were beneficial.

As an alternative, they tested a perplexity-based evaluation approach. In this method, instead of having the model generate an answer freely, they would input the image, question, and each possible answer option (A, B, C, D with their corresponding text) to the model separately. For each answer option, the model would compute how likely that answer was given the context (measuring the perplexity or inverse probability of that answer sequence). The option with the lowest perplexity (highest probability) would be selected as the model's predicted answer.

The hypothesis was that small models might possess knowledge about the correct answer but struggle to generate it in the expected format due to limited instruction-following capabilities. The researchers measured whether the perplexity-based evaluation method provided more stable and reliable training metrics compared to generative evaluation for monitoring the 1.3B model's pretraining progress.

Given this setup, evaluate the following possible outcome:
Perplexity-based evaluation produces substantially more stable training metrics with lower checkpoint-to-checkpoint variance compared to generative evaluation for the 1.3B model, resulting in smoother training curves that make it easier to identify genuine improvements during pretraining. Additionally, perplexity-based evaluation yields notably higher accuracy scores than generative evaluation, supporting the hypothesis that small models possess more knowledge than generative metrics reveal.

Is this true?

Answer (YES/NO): NO